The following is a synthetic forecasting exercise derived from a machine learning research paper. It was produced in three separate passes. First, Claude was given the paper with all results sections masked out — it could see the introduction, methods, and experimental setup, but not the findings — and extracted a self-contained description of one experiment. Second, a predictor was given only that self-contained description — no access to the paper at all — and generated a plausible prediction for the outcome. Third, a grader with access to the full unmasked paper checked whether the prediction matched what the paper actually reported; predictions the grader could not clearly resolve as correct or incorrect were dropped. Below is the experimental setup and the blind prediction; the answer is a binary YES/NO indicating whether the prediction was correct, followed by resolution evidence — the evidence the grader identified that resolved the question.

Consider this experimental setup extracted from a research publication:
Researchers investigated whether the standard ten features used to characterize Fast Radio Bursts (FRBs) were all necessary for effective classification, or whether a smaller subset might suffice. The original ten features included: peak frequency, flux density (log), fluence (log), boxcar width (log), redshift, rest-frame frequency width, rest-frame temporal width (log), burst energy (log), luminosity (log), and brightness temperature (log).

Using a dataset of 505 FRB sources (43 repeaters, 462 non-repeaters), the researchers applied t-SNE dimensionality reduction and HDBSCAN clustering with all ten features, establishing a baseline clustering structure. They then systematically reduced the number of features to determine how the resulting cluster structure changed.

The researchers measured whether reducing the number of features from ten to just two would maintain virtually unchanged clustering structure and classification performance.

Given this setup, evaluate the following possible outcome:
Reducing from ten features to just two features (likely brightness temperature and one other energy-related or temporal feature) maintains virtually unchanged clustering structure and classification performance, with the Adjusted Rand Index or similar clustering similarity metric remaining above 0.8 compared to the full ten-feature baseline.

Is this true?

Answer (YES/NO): NO